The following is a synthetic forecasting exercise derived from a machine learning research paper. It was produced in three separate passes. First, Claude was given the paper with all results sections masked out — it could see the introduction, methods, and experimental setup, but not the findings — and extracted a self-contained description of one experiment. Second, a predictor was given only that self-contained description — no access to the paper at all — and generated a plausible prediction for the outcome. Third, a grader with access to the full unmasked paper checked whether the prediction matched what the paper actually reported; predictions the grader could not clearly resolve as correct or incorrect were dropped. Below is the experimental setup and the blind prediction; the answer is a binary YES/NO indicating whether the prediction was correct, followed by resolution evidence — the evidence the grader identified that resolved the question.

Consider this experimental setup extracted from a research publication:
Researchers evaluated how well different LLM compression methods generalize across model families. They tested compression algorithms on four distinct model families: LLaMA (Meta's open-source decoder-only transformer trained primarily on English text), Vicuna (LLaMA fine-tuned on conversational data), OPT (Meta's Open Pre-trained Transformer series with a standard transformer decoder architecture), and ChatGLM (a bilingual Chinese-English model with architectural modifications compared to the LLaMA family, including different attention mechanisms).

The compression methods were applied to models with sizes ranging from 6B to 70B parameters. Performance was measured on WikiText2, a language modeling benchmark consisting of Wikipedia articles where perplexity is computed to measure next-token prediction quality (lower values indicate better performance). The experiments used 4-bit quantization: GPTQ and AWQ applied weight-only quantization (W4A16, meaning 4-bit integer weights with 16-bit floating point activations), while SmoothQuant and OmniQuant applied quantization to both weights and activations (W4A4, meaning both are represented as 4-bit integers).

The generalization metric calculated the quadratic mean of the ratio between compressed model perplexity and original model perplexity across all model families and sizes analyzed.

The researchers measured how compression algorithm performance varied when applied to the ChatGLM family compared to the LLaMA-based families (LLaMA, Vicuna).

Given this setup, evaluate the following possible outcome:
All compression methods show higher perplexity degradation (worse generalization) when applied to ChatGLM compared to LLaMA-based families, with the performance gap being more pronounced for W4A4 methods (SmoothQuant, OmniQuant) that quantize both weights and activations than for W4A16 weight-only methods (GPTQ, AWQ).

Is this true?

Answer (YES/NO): NO